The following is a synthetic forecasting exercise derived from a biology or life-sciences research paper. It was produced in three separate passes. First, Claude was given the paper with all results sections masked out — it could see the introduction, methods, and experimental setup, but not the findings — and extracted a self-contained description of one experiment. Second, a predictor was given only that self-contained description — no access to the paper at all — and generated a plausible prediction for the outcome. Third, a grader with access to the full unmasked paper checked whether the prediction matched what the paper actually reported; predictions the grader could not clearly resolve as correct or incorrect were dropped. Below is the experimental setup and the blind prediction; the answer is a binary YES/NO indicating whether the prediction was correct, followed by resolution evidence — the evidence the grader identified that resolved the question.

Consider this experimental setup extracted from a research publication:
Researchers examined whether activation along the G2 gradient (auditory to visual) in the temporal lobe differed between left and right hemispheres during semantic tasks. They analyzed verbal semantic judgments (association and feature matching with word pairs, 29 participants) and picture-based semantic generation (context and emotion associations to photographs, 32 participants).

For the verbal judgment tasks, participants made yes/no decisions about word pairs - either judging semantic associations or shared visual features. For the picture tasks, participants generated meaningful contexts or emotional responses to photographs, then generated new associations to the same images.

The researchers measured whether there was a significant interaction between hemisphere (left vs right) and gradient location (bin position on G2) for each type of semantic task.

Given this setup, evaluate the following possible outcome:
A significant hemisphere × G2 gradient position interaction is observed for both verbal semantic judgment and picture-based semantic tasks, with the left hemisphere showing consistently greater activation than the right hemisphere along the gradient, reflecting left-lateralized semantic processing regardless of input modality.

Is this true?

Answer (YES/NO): NO